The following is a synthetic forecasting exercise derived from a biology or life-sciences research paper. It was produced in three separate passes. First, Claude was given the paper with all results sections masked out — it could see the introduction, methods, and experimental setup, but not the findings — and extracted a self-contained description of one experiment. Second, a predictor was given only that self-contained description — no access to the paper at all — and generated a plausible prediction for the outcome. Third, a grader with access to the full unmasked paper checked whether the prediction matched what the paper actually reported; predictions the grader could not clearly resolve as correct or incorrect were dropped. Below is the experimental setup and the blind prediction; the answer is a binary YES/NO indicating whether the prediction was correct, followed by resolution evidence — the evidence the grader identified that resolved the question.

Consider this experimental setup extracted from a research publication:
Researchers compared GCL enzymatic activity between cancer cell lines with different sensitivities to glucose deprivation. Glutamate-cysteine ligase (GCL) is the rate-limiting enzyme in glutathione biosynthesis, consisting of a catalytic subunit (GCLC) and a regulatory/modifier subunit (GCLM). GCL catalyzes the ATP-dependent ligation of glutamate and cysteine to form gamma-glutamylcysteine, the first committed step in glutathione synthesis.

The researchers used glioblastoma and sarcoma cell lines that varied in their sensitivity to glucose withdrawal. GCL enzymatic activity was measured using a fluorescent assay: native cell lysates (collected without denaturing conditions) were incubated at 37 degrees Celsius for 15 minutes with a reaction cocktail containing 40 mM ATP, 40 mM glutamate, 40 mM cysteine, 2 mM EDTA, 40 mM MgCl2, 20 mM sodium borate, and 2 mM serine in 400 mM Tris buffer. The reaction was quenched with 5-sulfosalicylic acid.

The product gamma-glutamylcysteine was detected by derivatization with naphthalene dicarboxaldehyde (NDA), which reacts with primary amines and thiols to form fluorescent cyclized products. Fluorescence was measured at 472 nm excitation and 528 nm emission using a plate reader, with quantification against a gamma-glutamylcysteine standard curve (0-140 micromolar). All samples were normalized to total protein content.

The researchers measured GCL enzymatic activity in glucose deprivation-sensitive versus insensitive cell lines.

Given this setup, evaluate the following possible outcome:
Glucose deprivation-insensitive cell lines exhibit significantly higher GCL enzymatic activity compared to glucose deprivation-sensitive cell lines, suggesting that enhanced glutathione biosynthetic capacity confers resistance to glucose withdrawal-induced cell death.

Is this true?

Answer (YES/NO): NO